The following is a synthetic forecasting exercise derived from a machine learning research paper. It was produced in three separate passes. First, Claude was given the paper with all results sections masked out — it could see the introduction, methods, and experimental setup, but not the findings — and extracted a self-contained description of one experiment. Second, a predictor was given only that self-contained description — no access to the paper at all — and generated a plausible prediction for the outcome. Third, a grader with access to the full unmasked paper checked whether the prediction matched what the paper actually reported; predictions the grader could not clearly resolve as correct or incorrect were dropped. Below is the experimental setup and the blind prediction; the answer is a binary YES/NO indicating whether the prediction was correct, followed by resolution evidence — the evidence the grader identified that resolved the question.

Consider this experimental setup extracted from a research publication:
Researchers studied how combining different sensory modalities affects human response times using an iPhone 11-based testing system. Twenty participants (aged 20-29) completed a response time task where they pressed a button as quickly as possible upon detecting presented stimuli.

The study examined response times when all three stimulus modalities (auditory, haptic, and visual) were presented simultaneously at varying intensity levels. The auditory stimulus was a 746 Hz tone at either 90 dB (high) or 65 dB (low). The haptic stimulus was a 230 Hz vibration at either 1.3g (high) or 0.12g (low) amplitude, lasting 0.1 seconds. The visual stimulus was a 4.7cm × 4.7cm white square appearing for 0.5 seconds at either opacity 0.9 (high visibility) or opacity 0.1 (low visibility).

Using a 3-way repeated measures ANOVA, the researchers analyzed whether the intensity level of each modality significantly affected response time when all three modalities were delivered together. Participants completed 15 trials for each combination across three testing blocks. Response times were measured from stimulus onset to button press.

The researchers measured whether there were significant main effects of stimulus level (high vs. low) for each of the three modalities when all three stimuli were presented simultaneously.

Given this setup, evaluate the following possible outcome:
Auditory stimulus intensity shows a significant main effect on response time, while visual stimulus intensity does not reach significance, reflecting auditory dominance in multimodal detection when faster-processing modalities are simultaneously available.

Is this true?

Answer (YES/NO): NO